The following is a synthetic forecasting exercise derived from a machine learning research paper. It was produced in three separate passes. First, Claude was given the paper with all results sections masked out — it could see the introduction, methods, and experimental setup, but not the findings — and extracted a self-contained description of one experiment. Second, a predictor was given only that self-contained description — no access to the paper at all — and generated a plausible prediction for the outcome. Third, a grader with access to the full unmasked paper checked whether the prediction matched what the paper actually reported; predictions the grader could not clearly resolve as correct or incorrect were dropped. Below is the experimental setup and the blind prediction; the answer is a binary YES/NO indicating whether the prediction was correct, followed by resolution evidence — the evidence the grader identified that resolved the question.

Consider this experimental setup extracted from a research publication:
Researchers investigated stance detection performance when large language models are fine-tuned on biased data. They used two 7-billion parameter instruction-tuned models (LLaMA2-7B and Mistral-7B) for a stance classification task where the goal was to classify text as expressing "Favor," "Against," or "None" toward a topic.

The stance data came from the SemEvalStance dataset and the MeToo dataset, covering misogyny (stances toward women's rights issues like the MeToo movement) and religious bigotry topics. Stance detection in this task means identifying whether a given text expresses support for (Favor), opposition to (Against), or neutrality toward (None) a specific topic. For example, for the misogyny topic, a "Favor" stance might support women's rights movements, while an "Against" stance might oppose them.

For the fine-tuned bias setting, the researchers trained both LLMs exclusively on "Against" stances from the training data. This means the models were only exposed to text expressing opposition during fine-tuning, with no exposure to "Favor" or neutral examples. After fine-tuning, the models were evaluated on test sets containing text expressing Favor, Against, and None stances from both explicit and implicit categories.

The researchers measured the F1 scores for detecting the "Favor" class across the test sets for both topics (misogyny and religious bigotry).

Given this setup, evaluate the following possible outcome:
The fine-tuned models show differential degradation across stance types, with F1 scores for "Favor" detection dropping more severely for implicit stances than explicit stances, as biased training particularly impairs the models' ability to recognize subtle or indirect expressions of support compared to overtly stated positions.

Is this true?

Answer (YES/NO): NO